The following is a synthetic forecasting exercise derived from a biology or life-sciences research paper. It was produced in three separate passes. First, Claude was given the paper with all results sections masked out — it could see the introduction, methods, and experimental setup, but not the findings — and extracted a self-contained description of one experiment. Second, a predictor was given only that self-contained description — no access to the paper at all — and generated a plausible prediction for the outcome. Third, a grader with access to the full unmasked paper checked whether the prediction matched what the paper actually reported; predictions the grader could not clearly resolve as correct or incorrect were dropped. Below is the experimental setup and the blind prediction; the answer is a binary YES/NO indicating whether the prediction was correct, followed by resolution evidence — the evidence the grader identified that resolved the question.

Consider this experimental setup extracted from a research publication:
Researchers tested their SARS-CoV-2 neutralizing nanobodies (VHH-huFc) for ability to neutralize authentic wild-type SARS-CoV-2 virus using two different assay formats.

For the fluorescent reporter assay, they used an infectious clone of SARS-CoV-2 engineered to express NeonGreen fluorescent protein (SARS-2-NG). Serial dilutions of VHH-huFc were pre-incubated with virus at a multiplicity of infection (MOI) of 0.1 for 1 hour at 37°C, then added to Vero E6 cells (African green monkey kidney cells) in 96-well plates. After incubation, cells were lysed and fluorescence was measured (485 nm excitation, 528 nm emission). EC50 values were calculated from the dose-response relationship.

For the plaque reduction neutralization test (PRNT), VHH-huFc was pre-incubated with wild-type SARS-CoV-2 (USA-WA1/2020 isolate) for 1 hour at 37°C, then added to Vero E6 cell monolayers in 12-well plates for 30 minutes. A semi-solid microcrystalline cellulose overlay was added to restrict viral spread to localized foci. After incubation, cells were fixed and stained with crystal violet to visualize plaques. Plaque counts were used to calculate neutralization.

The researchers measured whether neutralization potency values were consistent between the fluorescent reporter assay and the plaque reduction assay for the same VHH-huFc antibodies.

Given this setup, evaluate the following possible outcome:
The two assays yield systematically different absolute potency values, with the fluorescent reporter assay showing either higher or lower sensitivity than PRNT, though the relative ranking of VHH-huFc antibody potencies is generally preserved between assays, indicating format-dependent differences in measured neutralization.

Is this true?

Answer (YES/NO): NO